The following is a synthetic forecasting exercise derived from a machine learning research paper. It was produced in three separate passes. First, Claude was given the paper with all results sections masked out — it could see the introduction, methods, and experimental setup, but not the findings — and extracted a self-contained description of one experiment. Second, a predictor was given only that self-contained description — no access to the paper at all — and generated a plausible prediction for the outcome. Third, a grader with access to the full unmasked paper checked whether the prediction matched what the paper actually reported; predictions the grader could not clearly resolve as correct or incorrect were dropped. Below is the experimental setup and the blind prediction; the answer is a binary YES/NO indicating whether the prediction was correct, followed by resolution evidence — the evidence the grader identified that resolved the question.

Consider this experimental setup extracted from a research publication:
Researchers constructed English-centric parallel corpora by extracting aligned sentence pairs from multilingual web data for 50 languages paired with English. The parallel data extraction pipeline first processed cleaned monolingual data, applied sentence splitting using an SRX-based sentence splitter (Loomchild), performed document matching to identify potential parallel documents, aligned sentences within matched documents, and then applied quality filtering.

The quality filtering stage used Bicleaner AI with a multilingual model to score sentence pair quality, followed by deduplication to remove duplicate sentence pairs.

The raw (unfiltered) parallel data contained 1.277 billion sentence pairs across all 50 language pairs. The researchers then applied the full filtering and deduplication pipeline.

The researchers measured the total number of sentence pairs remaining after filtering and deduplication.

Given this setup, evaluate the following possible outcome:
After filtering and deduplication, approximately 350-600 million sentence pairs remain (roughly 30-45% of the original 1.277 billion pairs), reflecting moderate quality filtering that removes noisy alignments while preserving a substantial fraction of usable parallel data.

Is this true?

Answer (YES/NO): YES